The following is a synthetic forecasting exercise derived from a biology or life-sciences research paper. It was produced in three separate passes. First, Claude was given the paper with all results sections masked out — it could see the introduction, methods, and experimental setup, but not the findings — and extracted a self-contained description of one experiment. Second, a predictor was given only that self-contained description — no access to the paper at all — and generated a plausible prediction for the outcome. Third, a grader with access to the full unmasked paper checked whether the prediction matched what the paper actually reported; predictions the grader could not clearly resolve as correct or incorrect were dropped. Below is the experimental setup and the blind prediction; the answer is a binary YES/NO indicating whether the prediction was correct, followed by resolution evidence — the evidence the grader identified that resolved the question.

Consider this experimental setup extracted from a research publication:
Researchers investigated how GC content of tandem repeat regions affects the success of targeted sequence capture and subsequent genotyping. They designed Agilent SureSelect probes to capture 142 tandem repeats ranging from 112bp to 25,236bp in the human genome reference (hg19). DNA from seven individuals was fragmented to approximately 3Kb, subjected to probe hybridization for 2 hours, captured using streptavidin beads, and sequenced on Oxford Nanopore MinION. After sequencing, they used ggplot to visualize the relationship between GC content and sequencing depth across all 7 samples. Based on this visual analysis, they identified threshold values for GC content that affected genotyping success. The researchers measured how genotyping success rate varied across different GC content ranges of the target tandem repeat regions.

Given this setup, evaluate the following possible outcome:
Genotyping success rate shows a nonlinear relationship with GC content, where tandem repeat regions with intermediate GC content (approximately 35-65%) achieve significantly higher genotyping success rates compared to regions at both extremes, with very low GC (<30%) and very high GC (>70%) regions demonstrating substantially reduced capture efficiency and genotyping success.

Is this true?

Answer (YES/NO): NO